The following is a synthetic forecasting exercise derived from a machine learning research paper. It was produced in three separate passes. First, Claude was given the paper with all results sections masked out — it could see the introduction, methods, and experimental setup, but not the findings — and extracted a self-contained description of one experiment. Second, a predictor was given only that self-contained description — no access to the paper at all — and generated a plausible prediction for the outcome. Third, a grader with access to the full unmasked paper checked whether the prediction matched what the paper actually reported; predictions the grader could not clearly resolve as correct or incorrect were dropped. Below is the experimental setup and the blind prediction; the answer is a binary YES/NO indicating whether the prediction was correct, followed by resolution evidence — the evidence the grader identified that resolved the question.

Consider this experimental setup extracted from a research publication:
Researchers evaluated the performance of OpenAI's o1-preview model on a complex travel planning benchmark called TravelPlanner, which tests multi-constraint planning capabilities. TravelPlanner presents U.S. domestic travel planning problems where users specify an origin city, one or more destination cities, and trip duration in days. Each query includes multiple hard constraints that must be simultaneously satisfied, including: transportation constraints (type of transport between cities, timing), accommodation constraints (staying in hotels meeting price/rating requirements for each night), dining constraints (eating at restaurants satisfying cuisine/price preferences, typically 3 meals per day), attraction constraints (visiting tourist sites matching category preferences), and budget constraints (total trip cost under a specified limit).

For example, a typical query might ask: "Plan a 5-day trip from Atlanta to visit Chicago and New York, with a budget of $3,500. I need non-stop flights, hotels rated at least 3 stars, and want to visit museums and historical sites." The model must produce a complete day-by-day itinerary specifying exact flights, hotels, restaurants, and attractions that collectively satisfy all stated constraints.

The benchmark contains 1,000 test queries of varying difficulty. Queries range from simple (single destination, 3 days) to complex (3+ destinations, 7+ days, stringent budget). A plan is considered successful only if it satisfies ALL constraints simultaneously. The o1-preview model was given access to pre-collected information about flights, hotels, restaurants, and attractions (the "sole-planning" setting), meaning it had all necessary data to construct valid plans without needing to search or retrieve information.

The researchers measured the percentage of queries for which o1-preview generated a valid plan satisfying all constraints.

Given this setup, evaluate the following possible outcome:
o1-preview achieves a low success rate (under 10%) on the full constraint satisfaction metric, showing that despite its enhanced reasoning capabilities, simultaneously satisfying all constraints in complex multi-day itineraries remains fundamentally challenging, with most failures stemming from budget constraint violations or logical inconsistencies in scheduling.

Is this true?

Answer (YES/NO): NO